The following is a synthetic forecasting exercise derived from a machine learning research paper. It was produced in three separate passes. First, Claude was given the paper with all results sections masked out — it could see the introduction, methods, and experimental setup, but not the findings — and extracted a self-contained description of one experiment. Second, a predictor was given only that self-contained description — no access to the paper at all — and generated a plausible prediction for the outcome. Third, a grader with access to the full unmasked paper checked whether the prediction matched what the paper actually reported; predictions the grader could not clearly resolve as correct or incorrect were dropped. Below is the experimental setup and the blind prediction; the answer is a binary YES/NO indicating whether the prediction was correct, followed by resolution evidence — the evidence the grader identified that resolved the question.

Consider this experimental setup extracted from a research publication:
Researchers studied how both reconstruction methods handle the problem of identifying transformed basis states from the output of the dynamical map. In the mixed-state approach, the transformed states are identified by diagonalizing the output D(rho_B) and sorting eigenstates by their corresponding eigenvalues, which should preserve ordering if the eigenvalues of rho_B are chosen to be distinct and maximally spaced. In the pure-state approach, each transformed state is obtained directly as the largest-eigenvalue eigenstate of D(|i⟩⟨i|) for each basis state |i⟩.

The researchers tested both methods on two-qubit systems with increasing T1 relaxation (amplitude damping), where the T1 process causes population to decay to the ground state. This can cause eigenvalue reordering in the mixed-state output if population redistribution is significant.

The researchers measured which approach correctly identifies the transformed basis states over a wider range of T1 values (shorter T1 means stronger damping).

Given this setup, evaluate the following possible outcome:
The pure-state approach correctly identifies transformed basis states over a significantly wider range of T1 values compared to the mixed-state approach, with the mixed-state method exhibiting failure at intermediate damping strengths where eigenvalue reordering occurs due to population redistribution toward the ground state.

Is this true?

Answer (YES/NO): YES